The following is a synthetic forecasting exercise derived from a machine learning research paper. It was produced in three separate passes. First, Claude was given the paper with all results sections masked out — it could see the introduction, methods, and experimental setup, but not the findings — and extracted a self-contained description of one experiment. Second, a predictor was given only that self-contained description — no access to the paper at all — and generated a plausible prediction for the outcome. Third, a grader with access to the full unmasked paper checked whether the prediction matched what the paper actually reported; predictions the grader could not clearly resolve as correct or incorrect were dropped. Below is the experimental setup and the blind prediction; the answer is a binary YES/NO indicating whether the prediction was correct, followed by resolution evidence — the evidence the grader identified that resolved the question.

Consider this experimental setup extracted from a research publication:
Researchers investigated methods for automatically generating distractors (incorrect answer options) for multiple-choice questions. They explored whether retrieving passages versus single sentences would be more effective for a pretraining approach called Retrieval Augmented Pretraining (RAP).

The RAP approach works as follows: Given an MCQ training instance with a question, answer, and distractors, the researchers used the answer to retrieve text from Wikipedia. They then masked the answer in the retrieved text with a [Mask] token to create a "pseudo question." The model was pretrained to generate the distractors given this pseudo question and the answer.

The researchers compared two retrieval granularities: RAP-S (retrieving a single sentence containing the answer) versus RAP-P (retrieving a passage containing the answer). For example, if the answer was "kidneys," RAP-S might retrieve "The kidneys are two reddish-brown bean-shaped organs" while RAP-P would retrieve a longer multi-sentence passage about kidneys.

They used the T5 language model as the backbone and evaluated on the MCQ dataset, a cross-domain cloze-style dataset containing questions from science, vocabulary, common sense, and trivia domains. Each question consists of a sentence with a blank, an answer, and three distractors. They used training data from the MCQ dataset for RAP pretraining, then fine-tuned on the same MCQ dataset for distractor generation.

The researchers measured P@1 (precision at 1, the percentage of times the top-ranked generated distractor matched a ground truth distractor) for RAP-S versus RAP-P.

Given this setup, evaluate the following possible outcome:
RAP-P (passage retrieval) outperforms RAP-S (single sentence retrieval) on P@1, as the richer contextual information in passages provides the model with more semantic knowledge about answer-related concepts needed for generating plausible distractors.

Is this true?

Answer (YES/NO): NO